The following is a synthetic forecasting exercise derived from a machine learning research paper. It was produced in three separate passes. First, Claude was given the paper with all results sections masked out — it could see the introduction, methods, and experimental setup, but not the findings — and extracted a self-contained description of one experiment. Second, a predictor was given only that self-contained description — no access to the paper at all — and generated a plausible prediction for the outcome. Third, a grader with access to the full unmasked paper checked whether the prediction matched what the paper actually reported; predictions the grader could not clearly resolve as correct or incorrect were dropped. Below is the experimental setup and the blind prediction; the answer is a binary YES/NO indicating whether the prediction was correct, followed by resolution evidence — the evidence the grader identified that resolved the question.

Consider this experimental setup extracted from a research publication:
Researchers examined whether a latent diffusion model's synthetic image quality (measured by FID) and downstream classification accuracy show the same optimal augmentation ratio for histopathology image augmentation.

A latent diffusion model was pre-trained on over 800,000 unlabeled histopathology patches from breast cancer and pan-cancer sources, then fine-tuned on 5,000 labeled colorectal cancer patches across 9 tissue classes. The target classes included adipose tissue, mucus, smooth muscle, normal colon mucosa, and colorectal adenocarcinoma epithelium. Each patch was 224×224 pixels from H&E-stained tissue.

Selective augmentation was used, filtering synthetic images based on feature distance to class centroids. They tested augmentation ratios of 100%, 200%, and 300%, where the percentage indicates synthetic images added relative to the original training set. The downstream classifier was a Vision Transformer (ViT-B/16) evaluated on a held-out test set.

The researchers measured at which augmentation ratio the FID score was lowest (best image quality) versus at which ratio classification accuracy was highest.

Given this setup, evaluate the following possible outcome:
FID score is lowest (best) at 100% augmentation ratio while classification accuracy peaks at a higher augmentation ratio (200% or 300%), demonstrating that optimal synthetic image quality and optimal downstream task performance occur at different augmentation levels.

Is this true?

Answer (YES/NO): YES